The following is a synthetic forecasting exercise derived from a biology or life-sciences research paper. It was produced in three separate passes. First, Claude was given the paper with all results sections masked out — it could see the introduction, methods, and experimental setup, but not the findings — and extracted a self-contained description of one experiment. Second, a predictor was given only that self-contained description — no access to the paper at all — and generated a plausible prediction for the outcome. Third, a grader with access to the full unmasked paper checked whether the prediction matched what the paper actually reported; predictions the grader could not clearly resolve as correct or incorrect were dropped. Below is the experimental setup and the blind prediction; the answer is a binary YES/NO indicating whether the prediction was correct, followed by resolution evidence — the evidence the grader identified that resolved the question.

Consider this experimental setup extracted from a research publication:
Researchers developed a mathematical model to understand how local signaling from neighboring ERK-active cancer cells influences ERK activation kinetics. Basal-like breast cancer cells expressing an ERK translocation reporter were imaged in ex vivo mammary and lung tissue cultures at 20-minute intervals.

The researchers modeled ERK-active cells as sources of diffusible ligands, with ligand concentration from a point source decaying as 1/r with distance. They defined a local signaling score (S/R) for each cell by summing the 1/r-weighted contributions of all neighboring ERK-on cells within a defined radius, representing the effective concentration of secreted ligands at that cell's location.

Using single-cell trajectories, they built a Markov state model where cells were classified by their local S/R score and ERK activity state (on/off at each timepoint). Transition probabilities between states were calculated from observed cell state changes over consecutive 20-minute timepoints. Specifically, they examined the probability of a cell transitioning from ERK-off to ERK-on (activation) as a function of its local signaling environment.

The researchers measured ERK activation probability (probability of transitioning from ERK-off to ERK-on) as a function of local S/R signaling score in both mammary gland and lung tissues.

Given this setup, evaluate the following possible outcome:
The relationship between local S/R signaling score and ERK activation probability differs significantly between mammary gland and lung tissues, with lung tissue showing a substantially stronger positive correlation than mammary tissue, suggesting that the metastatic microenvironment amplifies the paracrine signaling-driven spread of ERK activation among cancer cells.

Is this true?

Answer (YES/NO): NO